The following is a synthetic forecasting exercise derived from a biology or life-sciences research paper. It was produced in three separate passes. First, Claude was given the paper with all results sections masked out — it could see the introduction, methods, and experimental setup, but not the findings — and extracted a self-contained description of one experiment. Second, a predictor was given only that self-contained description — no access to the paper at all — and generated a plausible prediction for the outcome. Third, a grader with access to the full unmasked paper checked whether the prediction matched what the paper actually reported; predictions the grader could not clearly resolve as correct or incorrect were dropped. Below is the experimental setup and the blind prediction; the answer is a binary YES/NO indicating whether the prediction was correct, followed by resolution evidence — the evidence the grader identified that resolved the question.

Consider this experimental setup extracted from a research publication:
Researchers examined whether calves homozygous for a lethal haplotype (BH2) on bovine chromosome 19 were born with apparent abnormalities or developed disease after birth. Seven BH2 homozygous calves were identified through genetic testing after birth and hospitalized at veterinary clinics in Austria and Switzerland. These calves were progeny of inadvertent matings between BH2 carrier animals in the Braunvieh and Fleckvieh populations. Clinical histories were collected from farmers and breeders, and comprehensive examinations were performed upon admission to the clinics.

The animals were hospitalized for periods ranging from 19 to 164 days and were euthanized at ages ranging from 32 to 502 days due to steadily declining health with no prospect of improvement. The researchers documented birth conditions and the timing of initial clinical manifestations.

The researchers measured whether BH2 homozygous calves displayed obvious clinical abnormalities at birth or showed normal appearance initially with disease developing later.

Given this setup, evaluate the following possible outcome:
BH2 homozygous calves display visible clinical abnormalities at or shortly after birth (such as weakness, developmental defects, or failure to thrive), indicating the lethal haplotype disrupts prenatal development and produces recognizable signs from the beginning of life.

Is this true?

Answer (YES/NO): YES